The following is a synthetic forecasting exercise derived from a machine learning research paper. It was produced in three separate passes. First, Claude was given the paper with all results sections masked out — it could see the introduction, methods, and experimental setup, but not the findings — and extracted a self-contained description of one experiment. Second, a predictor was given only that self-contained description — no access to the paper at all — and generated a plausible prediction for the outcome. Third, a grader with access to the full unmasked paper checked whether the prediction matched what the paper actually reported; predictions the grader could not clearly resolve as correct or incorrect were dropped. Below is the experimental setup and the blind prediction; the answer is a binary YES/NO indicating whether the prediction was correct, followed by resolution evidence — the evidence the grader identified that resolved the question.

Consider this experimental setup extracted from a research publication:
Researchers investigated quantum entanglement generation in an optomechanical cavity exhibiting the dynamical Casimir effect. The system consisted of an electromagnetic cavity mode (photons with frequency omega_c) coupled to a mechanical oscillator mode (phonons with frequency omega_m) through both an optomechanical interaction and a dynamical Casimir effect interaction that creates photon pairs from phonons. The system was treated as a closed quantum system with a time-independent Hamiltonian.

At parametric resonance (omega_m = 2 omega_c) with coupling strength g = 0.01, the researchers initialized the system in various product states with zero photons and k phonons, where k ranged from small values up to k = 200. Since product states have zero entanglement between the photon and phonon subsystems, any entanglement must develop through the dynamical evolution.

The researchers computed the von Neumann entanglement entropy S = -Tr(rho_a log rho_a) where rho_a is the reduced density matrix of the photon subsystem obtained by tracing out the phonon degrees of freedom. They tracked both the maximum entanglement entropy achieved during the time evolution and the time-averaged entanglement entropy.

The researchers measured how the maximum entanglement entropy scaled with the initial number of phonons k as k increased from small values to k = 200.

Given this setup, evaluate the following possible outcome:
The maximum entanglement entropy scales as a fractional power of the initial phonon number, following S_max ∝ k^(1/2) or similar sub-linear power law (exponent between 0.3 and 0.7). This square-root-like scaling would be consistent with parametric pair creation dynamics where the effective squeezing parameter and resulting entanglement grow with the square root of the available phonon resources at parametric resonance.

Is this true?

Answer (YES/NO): NO